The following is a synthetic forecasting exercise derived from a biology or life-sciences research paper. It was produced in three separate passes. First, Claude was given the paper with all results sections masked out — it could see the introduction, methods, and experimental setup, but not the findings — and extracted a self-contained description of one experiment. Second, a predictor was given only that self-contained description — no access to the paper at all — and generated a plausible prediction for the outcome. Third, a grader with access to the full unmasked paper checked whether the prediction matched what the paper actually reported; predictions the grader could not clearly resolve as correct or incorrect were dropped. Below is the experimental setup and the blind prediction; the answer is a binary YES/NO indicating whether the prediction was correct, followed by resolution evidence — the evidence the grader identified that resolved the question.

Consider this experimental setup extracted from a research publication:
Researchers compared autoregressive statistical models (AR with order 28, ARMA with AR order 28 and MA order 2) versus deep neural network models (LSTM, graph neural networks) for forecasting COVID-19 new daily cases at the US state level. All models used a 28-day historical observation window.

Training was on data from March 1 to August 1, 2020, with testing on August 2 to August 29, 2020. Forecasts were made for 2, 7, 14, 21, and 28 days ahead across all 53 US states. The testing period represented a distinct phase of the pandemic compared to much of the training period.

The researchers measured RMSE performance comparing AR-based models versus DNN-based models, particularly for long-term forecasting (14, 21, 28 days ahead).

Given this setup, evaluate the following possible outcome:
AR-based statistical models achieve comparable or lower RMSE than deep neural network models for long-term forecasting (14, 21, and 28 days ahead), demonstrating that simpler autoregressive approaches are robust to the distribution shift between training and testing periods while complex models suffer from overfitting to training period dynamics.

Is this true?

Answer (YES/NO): NO